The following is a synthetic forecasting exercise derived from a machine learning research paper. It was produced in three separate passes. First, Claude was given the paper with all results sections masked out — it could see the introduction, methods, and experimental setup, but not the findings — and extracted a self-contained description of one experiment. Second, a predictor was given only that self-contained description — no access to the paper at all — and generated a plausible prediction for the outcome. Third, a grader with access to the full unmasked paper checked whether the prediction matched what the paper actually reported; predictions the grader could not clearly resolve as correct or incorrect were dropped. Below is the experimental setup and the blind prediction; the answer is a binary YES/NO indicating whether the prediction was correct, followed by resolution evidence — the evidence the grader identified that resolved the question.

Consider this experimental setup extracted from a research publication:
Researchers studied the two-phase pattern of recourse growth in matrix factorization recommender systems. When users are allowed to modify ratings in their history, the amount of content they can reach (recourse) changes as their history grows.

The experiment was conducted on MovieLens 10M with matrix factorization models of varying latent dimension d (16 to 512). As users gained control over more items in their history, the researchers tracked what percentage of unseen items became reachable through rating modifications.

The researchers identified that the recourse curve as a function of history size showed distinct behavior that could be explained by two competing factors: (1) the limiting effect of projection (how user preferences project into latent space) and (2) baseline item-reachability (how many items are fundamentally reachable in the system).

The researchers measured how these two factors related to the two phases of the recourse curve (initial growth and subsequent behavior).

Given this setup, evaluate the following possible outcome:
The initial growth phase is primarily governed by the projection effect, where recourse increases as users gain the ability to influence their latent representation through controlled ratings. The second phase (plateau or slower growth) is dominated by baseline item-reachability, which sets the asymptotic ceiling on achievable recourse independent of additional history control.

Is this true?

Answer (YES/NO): YES